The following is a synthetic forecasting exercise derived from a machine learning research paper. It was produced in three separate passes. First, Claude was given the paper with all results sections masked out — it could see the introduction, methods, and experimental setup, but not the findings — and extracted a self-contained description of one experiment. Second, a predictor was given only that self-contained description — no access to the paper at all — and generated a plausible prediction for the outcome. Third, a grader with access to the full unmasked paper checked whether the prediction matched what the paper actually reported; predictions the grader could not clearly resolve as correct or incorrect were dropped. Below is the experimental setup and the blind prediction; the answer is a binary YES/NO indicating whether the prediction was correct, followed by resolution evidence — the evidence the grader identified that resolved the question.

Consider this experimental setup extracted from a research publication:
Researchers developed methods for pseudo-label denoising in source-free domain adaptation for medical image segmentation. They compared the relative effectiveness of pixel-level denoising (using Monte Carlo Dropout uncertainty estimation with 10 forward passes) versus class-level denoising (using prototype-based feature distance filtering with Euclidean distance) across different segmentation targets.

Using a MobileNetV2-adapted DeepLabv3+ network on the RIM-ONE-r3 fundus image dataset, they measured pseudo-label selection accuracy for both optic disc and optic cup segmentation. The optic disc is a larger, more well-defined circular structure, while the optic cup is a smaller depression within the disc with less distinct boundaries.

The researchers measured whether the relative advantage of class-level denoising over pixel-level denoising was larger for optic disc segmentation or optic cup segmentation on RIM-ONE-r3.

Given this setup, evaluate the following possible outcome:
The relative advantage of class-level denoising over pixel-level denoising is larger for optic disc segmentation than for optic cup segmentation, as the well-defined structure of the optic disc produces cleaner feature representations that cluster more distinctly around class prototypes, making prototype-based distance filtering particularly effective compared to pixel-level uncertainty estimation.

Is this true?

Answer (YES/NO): YES